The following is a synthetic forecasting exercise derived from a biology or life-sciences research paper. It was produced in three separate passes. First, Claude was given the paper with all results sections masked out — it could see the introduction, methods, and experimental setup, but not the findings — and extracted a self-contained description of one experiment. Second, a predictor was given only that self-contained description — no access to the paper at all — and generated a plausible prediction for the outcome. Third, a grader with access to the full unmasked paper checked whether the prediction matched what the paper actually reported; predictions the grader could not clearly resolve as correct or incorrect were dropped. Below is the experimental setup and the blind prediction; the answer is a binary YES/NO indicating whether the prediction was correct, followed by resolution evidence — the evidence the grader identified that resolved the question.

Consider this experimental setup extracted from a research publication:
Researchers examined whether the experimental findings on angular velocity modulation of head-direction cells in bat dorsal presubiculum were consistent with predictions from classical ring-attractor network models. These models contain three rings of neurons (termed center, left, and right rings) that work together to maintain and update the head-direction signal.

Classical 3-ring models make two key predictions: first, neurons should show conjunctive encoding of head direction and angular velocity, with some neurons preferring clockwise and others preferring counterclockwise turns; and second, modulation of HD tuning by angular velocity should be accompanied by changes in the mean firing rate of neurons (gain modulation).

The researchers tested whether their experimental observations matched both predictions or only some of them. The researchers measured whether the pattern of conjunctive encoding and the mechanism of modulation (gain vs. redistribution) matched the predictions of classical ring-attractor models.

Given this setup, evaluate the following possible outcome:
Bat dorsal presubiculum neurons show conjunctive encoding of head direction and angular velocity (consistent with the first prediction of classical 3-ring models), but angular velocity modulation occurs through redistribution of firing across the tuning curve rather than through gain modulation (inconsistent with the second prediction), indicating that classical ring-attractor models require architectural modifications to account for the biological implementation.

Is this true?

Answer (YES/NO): NO